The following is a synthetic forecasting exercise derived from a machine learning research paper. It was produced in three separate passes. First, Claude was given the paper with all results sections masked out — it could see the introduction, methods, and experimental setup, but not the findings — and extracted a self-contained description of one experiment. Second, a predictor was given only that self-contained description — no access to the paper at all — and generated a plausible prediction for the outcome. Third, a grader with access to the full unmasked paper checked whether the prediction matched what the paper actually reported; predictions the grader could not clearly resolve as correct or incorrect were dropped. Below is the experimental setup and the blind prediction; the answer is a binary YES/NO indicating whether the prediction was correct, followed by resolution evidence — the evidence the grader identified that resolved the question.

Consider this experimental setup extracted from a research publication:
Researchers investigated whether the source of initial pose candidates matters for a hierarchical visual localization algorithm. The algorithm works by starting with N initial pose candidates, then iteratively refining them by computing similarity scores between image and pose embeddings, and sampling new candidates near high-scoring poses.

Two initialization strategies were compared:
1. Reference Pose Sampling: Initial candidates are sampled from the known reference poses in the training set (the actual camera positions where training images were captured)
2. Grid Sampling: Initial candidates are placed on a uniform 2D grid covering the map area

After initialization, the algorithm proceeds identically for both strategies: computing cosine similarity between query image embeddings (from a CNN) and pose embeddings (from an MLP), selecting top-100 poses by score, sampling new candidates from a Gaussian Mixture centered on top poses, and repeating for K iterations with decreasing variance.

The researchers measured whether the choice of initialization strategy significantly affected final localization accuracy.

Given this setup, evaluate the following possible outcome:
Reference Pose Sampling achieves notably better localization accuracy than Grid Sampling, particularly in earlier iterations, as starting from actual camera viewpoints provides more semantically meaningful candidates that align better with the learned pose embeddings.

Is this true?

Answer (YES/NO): NO